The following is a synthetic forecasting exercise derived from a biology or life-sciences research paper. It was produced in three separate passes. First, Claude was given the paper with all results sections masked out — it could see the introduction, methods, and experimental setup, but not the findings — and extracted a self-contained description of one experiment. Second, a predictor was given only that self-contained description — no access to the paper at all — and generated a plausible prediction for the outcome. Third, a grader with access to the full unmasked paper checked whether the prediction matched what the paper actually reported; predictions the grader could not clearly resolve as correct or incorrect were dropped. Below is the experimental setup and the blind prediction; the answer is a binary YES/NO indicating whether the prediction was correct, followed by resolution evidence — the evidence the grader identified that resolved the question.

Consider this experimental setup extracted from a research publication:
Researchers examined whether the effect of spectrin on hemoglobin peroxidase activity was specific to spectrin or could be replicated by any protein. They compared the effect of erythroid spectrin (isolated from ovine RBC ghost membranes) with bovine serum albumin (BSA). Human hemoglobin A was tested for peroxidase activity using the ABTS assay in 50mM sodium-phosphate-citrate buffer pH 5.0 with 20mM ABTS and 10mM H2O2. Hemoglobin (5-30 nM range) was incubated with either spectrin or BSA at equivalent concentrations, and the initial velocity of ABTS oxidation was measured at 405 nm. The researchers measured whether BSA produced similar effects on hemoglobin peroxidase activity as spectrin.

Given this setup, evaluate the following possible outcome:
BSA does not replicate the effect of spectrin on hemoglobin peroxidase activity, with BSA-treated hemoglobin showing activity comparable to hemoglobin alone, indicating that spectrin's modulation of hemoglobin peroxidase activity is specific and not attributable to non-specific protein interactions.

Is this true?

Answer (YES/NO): YES